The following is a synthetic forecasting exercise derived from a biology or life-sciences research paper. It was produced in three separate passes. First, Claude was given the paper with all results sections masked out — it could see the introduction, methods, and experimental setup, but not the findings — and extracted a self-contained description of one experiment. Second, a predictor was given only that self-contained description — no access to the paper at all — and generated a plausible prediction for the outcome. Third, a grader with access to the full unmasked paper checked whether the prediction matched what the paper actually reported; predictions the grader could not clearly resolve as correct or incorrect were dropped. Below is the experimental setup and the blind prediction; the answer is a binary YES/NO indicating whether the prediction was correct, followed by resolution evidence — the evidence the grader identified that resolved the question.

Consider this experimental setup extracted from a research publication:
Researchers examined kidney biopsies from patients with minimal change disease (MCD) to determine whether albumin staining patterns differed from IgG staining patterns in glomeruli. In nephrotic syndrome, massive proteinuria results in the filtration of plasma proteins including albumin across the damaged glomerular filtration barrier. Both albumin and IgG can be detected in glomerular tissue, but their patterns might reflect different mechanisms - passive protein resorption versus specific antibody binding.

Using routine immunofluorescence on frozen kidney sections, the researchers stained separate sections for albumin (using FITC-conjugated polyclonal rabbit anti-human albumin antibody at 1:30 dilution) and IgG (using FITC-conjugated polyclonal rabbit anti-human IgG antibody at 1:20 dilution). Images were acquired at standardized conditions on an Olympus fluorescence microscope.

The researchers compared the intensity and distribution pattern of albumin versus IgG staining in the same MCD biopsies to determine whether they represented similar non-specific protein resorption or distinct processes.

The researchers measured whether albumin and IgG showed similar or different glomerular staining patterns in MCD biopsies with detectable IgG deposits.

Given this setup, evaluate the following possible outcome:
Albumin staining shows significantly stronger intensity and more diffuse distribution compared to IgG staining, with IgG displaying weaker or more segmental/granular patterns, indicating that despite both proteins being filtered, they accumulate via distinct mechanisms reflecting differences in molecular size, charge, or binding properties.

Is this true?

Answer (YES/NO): NO